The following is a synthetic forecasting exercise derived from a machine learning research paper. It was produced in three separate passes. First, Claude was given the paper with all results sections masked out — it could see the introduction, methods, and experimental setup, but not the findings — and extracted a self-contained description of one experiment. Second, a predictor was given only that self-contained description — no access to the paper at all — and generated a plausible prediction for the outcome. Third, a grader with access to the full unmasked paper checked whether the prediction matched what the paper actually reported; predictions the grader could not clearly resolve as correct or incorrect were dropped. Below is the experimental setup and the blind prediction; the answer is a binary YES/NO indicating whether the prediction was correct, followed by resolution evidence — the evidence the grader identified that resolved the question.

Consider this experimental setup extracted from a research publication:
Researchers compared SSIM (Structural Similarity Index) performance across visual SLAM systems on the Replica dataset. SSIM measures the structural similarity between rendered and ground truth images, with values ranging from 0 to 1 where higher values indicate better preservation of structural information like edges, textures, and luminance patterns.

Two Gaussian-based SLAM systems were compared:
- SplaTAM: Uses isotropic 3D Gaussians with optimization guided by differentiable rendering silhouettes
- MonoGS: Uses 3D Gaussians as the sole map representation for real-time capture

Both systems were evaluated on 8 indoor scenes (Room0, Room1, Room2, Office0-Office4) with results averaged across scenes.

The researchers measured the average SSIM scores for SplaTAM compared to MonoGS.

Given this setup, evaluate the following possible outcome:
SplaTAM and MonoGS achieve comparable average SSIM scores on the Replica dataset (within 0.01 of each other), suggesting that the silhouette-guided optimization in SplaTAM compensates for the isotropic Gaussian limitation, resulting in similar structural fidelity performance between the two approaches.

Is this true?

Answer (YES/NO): YES